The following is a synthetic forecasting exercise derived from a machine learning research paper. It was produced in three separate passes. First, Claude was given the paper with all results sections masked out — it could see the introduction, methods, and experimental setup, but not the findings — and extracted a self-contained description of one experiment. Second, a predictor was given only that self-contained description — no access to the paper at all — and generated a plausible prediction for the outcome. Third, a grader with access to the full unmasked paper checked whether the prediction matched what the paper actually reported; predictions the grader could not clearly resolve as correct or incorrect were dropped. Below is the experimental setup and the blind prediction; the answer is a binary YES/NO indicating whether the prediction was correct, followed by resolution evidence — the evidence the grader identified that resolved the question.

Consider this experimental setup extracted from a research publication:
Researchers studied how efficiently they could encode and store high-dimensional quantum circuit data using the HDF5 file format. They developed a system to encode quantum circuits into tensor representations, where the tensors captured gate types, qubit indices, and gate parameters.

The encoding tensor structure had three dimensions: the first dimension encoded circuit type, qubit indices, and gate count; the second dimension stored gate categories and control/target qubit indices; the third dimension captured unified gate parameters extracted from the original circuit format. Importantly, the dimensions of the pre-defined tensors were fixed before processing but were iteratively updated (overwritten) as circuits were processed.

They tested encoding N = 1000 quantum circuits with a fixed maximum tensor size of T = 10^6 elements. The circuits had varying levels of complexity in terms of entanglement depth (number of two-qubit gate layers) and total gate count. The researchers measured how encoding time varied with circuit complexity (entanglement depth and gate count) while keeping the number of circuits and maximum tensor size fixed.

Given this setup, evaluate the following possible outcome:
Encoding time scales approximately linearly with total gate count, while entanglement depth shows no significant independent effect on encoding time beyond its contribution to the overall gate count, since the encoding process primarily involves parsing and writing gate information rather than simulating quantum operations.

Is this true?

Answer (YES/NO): NO